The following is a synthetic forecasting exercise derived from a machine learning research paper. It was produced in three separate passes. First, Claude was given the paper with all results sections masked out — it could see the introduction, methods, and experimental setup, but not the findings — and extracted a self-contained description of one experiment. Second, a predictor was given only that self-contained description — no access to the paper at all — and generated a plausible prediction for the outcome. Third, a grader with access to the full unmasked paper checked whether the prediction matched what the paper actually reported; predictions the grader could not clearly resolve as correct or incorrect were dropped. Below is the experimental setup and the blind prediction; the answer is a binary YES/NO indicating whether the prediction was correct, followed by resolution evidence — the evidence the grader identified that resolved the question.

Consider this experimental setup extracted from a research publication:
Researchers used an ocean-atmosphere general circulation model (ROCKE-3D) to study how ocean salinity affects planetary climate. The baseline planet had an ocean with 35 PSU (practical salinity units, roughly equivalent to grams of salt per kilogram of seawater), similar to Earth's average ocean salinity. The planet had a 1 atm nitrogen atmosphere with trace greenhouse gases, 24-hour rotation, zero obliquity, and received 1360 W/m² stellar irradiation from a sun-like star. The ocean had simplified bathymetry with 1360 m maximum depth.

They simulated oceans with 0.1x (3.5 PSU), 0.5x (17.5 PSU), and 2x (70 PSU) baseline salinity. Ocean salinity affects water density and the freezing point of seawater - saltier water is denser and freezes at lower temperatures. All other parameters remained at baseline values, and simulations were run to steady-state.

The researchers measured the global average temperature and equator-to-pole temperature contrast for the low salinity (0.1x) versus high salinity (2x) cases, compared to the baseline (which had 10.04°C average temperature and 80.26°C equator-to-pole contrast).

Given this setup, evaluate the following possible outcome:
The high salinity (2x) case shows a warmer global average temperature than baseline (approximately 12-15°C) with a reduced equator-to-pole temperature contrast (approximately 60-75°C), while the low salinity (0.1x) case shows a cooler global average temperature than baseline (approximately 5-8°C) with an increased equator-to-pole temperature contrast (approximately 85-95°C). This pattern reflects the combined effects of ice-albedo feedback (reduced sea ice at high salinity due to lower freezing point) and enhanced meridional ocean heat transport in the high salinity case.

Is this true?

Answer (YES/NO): NO